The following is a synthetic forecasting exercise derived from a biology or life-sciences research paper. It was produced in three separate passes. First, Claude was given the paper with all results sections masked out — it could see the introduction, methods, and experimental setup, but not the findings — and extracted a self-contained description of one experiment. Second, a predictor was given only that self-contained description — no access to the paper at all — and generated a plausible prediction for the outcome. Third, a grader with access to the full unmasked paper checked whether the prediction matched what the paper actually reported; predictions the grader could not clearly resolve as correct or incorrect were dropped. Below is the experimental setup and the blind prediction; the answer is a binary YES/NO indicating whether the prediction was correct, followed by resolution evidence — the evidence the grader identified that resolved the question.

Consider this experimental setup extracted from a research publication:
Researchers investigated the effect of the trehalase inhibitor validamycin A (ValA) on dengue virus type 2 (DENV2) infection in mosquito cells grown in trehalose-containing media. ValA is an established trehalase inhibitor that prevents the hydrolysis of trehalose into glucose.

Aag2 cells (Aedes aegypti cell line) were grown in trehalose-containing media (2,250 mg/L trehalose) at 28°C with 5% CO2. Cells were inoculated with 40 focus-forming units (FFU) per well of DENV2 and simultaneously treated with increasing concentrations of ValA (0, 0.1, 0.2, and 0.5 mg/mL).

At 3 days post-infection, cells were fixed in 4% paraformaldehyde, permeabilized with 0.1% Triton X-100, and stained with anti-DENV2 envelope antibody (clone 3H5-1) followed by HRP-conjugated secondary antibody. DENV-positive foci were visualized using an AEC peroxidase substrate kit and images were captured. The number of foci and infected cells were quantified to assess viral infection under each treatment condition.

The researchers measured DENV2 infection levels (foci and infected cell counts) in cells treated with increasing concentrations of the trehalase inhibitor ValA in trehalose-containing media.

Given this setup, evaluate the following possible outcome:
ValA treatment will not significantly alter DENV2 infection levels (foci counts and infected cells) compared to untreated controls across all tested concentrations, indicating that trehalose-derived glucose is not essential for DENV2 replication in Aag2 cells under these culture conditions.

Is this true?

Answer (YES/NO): NO